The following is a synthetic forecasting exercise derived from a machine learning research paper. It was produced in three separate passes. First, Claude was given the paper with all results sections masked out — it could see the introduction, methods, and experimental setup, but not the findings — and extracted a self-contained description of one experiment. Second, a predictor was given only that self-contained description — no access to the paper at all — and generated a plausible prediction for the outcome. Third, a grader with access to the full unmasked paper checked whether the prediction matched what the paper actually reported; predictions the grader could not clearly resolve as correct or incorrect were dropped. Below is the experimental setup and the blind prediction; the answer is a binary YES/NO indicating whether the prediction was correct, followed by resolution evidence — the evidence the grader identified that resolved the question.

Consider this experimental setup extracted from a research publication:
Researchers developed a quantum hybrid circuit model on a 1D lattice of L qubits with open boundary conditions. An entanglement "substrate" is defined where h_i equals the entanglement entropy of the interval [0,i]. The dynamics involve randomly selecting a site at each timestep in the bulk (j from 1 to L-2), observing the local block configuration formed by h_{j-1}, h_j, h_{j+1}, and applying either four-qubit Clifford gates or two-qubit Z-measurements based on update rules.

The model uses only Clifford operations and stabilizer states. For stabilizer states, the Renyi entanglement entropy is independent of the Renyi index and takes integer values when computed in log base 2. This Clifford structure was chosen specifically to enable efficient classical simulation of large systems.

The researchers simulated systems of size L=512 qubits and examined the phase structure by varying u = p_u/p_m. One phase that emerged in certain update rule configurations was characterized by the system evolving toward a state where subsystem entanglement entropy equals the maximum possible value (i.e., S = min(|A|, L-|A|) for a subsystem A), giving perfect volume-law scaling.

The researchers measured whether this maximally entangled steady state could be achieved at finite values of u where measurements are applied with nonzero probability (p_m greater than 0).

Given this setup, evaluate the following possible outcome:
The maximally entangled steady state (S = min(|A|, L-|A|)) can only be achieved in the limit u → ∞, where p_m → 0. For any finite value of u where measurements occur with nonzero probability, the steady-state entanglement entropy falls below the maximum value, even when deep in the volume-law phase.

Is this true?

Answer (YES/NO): NO